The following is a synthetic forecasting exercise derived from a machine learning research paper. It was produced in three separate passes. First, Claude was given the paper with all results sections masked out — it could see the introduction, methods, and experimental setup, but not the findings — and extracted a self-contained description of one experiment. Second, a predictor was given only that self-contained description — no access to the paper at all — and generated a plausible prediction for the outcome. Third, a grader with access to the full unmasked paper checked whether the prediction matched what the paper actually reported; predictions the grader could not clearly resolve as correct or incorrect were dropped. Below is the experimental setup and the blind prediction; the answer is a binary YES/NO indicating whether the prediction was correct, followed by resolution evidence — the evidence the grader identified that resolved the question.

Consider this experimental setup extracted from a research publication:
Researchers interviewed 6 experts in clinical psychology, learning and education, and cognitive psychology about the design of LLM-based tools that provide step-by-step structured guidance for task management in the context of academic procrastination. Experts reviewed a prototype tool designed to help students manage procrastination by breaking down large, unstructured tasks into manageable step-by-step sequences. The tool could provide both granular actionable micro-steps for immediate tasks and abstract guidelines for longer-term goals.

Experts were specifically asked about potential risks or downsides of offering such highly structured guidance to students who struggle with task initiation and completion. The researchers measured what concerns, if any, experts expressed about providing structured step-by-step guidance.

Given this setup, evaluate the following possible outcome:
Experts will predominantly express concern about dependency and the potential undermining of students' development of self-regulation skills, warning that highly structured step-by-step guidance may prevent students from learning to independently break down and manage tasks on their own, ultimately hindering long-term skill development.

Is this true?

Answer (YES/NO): YES